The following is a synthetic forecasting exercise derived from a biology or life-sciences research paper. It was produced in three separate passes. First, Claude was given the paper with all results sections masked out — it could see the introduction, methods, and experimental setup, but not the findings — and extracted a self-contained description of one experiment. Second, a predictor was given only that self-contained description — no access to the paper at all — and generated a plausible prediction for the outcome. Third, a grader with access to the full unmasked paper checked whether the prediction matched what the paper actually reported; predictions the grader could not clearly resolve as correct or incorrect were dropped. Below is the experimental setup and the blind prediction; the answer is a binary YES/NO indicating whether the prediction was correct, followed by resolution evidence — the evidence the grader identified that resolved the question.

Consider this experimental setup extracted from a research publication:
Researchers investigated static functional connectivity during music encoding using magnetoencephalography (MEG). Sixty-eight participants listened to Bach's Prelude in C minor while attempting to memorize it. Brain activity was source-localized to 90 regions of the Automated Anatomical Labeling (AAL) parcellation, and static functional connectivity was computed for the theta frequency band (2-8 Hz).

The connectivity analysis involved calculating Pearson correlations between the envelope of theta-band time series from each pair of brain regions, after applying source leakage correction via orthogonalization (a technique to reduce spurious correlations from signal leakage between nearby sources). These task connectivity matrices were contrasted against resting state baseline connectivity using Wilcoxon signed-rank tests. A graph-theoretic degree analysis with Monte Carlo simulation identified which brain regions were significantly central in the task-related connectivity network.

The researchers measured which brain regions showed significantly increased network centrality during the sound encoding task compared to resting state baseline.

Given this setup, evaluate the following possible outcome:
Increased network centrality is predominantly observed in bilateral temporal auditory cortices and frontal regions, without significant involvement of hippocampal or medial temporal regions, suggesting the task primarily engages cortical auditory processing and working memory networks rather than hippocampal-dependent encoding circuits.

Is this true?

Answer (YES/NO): NO